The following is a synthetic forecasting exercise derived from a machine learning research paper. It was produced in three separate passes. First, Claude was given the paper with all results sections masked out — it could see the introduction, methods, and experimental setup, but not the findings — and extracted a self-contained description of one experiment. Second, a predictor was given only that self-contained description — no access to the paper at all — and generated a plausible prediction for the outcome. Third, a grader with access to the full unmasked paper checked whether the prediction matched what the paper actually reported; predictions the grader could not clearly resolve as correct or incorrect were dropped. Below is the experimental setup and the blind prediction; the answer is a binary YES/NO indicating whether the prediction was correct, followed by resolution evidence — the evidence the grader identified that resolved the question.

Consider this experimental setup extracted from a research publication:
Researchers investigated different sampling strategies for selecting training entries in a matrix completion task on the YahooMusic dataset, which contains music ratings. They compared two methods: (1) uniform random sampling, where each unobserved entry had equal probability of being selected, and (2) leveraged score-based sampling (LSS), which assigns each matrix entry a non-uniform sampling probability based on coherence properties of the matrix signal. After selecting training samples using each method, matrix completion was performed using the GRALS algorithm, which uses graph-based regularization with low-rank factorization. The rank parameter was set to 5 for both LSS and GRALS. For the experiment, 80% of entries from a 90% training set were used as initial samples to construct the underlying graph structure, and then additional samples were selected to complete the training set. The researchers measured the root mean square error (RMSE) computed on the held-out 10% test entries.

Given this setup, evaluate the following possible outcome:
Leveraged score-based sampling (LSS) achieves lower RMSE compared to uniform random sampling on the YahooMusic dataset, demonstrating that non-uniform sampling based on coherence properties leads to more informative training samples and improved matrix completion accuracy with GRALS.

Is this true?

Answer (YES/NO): NO